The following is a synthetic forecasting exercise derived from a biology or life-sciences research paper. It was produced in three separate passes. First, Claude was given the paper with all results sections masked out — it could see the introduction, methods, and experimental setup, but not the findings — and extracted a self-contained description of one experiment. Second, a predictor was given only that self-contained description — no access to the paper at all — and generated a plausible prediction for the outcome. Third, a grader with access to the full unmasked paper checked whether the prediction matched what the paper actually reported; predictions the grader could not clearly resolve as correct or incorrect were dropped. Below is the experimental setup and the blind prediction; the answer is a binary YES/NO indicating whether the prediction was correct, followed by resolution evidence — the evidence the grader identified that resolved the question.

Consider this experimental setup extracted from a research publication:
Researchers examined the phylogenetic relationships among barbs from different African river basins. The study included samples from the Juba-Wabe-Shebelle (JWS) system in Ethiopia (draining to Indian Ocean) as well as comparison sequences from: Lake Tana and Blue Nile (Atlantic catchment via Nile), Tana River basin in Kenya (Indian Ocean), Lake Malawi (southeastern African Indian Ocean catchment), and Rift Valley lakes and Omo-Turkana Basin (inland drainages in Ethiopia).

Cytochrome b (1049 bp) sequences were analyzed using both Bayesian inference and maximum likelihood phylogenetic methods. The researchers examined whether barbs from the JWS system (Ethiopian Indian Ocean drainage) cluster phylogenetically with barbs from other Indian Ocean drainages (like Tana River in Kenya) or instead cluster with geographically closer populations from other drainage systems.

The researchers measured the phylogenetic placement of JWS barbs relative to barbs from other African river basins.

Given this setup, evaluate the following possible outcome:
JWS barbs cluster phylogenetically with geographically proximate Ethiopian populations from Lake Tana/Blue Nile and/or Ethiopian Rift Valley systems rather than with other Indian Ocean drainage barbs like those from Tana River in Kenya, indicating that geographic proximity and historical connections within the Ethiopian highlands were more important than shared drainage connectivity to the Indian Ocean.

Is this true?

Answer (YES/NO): YES